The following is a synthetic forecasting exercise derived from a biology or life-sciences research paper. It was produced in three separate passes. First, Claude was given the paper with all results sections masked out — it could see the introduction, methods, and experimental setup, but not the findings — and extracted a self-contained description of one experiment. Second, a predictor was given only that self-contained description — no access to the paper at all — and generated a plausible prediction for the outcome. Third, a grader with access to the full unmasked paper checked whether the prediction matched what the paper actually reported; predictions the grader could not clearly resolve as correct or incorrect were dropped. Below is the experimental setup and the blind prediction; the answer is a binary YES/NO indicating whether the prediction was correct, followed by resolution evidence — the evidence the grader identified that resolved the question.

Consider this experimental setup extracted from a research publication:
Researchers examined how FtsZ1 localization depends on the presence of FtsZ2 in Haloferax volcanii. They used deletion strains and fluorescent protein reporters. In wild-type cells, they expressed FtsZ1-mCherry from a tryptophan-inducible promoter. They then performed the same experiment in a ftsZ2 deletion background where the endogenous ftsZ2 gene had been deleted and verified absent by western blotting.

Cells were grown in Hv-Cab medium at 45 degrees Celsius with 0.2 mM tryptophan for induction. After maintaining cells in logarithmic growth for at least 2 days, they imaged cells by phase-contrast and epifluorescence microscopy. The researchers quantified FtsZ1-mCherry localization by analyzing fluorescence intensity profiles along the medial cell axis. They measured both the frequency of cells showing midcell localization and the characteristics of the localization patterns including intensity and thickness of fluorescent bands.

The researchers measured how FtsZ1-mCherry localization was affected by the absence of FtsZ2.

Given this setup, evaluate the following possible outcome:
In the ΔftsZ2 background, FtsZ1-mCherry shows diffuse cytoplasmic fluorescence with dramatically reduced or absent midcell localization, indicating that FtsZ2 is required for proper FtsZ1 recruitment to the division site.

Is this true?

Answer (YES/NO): NO